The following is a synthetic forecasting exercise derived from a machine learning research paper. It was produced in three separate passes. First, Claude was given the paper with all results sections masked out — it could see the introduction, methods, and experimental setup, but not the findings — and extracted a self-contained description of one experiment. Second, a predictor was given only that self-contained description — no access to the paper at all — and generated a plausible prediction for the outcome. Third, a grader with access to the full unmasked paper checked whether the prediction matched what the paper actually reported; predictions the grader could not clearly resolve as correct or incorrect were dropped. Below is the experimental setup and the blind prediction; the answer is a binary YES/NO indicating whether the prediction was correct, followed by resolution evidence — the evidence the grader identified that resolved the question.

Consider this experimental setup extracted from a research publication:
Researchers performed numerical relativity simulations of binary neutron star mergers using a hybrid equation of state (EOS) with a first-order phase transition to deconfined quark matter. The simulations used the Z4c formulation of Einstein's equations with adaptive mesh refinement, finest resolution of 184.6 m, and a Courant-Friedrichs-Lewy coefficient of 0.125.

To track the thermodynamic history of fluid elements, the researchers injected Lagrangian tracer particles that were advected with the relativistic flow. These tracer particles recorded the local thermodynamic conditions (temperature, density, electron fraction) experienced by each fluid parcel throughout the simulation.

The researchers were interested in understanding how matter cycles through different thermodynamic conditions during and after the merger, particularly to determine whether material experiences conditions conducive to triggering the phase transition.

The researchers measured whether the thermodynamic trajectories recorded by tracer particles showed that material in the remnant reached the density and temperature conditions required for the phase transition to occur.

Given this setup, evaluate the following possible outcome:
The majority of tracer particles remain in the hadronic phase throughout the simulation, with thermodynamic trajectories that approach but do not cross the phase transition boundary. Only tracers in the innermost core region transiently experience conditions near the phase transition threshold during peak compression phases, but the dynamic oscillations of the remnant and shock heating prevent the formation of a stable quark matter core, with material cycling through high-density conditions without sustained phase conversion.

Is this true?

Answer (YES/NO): NO